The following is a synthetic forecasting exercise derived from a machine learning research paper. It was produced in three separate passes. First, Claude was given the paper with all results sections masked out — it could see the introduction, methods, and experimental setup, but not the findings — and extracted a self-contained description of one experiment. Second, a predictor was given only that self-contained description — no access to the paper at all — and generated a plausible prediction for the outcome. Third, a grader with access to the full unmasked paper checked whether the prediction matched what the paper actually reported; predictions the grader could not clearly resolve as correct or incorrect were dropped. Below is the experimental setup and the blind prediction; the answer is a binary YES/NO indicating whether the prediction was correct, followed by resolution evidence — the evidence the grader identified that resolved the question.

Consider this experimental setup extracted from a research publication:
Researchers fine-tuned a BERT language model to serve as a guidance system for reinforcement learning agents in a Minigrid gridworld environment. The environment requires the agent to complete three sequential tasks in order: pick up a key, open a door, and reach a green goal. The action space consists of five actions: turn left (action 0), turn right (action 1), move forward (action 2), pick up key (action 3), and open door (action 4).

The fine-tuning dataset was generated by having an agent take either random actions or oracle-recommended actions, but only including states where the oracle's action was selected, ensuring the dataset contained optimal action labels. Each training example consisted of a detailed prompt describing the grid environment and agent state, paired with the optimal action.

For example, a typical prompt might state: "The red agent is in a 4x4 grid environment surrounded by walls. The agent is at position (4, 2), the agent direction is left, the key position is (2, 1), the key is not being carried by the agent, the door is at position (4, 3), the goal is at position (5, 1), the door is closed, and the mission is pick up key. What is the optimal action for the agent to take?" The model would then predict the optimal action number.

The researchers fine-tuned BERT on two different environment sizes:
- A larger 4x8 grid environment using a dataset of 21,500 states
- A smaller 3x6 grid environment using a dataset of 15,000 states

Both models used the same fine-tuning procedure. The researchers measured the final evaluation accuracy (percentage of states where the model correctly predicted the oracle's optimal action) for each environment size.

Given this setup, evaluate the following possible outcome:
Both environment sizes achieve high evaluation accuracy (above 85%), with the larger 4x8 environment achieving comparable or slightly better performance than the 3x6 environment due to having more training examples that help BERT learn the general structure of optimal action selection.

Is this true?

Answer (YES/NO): NO